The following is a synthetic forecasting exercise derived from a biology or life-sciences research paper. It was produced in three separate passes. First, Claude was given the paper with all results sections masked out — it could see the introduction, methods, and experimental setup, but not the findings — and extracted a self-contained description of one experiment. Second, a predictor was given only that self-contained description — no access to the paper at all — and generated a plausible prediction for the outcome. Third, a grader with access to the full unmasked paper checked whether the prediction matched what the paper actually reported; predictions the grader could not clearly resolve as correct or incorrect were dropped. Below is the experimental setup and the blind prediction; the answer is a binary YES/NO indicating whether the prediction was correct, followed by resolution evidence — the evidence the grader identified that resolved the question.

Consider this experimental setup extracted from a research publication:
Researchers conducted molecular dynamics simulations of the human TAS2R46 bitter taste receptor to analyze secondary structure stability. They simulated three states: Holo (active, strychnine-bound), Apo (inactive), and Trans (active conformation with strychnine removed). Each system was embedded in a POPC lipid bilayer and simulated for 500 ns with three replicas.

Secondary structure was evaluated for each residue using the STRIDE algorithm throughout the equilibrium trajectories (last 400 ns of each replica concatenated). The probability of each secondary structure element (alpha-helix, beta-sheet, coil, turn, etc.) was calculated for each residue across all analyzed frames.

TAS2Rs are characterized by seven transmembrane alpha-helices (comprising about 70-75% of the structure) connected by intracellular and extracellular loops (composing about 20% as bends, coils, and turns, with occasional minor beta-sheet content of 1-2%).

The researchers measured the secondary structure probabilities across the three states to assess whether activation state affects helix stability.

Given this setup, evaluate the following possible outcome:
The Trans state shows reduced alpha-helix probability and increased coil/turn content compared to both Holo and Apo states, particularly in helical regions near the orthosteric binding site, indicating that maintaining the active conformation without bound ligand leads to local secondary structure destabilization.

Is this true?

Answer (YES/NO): NO